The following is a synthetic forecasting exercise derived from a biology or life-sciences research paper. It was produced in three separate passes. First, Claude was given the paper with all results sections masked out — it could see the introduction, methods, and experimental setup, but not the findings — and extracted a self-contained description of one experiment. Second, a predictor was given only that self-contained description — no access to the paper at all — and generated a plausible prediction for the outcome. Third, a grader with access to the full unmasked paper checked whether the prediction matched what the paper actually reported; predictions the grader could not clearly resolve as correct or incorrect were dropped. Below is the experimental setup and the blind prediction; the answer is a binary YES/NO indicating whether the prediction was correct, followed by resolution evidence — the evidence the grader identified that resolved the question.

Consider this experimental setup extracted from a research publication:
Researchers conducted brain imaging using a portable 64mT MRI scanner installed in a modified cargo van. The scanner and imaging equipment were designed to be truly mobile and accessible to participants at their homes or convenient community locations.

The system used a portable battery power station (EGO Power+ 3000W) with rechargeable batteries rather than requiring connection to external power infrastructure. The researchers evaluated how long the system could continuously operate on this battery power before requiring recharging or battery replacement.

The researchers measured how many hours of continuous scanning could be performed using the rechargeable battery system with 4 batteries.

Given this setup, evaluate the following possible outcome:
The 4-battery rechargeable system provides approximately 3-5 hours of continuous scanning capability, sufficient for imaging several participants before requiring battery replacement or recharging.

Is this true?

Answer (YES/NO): NO